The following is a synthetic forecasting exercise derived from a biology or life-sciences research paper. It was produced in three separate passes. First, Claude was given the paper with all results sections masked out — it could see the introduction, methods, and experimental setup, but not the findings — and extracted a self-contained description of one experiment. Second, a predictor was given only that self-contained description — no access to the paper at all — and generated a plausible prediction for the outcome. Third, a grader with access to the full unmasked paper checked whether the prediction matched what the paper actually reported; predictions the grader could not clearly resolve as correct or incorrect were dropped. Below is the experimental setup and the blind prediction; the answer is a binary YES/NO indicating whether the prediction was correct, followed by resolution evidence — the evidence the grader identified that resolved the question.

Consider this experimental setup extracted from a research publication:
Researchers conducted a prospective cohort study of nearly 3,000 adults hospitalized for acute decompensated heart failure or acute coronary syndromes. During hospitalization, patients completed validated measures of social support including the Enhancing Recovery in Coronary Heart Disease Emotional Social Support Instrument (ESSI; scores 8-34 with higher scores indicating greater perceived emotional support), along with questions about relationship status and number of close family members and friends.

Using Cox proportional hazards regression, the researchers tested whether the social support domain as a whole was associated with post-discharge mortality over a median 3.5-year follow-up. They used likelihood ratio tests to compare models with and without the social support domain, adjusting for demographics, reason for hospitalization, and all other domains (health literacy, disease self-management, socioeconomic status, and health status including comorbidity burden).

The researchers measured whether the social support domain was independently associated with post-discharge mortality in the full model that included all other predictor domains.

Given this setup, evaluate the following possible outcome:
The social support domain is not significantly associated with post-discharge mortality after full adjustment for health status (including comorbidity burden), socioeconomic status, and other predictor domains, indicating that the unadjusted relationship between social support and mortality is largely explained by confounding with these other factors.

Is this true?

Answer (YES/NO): YES